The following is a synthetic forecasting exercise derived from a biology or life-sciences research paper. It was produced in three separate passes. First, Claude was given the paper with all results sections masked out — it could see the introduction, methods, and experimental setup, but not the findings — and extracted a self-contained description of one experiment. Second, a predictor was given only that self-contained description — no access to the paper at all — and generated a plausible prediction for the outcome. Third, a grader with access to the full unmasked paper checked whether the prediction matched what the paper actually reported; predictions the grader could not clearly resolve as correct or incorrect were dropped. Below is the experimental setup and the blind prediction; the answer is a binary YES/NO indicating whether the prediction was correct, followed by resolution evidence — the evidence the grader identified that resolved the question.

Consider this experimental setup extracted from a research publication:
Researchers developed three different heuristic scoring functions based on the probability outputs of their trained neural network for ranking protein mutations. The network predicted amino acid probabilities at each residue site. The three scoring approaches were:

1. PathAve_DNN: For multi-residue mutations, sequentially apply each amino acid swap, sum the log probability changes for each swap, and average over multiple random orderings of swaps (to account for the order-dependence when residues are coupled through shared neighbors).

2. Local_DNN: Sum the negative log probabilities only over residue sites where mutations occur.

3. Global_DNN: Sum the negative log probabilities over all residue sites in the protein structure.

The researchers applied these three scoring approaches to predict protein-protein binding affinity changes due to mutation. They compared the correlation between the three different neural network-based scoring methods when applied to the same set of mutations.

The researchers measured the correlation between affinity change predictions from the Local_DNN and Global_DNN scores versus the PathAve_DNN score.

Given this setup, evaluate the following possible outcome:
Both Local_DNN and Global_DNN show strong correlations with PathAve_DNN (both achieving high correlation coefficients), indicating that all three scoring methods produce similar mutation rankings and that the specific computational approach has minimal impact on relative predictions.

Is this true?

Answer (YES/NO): YES